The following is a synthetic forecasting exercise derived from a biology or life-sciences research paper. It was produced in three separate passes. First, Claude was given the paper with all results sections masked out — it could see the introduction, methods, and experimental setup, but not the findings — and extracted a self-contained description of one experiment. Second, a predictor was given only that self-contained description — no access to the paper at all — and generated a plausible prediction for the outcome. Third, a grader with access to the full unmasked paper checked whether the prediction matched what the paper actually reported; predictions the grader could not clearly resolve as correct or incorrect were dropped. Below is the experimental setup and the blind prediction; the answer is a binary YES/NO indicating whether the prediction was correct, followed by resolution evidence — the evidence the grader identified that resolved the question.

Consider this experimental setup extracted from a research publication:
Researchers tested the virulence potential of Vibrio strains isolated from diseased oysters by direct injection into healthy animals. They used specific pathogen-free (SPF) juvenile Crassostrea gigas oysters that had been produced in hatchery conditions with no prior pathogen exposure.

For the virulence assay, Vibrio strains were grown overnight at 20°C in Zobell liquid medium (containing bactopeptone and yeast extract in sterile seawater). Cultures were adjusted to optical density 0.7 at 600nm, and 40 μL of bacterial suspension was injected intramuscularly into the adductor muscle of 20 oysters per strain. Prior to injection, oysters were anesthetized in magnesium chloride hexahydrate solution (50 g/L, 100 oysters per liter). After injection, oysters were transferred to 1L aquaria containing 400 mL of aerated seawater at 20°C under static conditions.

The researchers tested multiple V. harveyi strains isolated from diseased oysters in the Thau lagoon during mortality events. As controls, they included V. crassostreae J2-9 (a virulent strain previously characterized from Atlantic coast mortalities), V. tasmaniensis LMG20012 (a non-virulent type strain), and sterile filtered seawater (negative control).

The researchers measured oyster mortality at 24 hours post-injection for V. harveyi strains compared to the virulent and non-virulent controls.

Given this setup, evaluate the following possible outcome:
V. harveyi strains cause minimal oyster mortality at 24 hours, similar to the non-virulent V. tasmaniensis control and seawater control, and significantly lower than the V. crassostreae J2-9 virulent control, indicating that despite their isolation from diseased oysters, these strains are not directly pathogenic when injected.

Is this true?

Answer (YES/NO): NO